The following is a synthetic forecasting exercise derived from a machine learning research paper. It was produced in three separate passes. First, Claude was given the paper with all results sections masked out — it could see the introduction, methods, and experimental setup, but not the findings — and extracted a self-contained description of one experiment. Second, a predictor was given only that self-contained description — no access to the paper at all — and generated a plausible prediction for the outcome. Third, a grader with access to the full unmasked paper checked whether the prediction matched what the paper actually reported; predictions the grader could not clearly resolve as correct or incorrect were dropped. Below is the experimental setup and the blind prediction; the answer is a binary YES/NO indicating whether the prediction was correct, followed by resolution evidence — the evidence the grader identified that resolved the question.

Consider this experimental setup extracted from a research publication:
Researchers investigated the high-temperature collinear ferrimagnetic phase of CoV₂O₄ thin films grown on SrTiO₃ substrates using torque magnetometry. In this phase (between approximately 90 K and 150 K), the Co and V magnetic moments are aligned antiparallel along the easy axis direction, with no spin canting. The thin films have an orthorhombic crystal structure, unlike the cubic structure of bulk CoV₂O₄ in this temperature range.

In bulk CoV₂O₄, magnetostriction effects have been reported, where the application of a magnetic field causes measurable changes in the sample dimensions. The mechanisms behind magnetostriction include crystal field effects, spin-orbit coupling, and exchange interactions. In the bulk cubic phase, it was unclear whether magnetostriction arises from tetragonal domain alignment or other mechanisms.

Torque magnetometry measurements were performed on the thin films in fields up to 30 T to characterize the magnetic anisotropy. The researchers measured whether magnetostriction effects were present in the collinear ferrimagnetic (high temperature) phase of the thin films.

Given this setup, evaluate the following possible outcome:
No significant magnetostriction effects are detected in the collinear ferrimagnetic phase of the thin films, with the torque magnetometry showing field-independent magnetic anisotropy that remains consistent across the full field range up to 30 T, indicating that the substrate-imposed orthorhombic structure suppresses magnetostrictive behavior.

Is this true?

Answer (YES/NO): NO